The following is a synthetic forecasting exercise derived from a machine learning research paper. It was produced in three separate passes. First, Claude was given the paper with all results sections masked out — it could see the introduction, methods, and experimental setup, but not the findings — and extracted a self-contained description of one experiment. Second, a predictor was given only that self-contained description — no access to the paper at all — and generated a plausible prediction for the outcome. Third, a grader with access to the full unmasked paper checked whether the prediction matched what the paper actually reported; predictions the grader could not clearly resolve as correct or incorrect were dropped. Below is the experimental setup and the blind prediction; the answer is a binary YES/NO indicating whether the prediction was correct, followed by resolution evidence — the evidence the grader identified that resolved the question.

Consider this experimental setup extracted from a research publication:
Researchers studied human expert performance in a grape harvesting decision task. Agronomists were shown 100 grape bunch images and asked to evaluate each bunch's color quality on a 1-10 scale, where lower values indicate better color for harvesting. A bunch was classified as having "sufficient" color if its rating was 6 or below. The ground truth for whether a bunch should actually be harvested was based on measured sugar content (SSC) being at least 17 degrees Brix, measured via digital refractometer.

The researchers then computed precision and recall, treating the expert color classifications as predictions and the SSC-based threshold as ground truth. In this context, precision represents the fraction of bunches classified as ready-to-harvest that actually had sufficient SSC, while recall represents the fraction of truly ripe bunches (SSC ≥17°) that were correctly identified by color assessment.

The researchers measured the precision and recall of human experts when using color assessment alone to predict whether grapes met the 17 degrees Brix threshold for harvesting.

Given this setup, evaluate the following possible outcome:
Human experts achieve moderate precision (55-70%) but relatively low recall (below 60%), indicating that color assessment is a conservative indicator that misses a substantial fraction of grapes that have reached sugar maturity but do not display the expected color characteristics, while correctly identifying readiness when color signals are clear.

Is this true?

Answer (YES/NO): NO